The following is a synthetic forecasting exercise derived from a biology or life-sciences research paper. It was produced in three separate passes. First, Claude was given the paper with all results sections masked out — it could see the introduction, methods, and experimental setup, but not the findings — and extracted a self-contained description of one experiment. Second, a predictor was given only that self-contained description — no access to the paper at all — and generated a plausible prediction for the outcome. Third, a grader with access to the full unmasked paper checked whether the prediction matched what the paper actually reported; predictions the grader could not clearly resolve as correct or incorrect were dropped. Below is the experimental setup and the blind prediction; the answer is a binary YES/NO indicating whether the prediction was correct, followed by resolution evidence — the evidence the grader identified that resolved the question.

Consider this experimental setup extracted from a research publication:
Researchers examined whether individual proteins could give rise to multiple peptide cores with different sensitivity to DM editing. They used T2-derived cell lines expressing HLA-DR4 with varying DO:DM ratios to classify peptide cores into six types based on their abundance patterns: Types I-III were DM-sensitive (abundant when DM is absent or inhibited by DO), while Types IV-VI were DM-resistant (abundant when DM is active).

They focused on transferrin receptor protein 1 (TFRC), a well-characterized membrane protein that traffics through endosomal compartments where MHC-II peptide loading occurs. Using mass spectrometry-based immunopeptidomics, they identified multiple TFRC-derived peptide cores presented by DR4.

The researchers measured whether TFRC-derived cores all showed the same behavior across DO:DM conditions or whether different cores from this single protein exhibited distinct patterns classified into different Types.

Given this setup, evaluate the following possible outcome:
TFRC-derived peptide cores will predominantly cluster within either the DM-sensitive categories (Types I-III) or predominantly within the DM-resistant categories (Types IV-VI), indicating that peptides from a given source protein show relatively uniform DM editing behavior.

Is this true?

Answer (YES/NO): NO